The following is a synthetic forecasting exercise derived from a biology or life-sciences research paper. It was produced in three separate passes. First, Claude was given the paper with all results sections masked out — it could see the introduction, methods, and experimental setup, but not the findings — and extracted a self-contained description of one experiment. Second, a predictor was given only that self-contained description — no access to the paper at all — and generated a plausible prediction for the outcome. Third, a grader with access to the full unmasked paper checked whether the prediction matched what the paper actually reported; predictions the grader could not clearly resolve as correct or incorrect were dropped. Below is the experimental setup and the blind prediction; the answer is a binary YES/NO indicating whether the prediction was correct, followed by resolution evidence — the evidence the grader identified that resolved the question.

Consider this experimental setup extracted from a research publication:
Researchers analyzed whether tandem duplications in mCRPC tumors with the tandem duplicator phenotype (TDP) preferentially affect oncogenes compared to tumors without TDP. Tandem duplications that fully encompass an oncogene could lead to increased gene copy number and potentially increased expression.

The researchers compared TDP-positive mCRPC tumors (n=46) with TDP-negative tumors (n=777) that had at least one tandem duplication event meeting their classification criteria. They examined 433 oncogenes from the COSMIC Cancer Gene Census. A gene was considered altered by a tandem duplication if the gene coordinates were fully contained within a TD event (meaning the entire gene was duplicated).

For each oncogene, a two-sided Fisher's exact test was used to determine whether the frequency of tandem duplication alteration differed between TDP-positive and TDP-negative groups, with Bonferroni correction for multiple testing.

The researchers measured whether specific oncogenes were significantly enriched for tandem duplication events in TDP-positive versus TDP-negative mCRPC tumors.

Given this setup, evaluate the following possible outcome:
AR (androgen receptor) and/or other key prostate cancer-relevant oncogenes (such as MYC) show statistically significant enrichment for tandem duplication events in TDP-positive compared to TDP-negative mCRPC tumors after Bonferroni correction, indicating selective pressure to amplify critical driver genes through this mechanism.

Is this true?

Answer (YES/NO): YES